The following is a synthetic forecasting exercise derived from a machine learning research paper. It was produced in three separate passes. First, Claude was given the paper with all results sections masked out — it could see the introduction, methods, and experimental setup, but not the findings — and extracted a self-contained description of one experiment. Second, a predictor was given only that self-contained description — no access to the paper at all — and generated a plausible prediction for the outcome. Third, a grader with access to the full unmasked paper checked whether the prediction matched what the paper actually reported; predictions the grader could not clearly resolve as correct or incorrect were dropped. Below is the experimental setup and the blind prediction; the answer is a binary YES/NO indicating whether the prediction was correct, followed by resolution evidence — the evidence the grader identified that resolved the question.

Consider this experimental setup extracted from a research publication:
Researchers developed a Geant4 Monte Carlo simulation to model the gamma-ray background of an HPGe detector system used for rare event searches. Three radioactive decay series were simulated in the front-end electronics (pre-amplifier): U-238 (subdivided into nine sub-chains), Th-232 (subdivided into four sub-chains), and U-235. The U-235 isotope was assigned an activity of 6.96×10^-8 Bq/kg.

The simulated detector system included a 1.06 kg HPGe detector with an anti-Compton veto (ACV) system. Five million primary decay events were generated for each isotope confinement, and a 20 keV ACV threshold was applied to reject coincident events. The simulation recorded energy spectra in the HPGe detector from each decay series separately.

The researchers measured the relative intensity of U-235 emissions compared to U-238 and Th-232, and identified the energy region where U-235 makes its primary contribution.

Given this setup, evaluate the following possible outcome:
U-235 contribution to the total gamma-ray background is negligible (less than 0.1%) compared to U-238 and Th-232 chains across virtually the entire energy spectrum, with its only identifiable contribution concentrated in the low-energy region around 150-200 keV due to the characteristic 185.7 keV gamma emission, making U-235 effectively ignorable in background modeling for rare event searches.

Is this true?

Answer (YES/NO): NO